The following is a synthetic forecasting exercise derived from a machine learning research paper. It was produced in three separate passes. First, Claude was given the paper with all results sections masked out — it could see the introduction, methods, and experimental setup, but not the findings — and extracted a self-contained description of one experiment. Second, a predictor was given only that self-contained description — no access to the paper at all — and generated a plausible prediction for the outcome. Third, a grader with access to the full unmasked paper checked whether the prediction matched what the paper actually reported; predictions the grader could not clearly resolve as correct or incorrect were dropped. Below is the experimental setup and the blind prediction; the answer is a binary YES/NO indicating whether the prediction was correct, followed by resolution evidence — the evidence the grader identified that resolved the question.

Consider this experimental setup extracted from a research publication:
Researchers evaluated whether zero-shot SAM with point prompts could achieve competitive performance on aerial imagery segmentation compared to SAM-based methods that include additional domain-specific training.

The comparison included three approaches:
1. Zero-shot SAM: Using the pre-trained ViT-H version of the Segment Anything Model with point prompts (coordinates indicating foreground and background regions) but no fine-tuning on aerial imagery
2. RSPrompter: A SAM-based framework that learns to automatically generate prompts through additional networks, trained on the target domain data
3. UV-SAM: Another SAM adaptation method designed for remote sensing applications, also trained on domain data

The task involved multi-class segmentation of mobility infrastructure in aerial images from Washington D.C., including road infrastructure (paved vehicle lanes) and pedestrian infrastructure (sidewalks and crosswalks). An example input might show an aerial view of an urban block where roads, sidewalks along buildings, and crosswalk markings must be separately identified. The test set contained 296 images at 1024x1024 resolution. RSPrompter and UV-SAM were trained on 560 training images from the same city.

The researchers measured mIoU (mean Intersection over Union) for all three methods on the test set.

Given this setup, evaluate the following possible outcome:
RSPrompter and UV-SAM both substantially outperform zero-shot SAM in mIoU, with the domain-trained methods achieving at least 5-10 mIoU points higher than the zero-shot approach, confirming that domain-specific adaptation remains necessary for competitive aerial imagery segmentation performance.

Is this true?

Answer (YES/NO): YES